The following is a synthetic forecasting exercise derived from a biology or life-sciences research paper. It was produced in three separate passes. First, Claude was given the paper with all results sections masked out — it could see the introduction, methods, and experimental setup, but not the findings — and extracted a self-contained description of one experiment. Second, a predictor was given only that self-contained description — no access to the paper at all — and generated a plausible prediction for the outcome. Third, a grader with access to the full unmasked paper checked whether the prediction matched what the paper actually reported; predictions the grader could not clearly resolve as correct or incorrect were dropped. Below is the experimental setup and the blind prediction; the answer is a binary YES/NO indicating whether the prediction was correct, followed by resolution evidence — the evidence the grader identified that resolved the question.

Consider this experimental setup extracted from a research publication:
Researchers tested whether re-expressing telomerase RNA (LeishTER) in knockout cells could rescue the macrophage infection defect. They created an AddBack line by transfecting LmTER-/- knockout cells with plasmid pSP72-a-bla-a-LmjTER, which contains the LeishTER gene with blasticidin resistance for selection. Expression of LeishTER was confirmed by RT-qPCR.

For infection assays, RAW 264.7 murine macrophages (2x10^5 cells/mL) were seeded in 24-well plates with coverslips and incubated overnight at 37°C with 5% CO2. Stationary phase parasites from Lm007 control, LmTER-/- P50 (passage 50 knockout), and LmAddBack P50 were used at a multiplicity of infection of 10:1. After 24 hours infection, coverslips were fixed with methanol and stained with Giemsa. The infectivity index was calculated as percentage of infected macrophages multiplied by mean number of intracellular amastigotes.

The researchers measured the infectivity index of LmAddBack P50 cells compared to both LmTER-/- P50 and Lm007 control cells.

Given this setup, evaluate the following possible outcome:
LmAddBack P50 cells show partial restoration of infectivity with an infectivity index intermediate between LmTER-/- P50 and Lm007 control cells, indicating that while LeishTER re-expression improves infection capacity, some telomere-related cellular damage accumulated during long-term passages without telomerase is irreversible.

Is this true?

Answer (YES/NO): NO